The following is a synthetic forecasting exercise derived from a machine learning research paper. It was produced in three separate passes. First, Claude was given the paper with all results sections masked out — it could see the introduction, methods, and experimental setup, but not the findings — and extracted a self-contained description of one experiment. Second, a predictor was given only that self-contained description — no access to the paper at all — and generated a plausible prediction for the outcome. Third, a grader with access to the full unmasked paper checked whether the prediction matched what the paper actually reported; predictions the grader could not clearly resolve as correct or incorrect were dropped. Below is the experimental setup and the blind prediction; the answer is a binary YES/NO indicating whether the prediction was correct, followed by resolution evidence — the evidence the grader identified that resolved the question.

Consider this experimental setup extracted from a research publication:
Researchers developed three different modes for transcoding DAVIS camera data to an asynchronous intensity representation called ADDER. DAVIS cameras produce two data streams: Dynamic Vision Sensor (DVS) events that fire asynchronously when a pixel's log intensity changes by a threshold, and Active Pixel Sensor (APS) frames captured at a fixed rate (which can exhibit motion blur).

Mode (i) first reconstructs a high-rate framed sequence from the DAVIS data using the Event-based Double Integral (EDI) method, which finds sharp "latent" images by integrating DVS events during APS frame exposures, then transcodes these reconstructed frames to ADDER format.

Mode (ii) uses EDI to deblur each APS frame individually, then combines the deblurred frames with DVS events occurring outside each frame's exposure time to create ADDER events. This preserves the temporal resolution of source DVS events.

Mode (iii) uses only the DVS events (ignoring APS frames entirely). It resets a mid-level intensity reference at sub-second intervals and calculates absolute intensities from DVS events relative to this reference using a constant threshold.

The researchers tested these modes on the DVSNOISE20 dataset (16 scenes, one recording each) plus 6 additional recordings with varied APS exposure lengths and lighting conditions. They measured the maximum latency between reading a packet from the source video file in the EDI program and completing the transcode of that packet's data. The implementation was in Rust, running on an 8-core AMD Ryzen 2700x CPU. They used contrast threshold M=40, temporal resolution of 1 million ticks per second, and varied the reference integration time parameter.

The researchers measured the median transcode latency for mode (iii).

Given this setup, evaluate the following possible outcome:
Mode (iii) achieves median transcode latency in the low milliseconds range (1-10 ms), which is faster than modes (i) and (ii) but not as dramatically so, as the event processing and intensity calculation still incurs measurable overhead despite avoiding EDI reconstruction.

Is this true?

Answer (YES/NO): NO